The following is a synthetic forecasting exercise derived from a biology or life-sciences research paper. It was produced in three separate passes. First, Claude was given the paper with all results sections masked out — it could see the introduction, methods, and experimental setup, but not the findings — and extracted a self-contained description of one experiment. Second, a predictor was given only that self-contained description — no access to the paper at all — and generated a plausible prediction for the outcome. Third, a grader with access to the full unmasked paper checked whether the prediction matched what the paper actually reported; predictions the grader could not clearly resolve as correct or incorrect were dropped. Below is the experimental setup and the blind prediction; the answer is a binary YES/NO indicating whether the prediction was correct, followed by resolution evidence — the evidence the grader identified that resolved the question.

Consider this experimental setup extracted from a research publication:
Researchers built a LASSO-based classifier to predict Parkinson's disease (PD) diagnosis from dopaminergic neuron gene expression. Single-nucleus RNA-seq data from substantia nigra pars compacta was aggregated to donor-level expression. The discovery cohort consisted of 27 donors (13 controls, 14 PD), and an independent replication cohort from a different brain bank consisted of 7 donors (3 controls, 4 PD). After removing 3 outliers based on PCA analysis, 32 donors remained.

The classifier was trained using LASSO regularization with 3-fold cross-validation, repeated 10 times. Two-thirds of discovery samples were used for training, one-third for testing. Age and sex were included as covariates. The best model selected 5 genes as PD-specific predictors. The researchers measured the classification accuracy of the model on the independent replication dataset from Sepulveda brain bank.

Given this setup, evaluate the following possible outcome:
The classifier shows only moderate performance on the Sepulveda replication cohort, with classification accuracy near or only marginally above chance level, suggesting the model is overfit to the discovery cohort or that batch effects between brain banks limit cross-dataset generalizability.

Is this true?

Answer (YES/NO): NO